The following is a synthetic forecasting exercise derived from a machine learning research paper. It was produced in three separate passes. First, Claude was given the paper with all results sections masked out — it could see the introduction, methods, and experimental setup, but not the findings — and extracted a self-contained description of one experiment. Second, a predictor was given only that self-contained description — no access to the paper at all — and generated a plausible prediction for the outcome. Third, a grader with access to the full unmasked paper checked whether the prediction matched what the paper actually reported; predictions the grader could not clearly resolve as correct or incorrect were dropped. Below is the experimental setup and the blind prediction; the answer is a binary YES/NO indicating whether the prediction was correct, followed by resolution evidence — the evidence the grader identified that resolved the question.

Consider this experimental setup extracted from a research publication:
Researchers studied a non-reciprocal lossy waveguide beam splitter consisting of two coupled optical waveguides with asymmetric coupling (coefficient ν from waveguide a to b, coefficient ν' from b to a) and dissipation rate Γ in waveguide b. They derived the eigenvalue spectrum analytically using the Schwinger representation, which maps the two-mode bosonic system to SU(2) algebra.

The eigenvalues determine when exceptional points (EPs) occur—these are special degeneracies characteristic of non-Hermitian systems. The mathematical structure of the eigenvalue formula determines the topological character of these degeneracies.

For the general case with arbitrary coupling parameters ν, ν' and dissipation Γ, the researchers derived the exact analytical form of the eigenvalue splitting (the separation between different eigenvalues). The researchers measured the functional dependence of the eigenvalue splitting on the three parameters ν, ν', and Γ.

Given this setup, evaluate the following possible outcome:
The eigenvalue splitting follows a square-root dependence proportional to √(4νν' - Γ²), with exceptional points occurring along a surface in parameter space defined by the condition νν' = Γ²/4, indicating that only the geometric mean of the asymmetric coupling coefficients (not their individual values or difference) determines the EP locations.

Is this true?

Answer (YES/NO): YES